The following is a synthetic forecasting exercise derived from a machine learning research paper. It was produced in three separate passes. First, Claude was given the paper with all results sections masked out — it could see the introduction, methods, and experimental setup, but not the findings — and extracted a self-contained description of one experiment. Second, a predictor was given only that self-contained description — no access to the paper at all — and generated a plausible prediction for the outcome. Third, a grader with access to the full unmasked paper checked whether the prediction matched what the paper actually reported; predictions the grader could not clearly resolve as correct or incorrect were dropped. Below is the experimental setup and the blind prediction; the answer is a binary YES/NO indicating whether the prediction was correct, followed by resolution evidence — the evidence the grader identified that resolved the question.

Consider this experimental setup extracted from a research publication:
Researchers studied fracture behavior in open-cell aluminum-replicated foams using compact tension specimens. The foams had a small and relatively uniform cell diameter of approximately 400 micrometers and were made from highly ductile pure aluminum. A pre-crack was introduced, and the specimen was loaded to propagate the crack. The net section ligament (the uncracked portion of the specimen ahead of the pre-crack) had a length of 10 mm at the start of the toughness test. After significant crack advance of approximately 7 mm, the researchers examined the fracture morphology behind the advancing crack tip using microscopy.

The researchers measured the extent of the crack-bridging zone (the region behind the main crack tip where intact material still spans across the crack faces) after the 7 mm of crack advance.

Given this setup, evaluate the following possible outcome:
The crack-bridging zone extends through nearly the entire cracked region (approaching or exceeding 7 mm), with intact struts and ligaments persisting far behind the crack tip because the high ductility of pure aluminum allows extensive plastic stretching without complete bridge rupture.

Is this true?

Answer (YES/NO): NO